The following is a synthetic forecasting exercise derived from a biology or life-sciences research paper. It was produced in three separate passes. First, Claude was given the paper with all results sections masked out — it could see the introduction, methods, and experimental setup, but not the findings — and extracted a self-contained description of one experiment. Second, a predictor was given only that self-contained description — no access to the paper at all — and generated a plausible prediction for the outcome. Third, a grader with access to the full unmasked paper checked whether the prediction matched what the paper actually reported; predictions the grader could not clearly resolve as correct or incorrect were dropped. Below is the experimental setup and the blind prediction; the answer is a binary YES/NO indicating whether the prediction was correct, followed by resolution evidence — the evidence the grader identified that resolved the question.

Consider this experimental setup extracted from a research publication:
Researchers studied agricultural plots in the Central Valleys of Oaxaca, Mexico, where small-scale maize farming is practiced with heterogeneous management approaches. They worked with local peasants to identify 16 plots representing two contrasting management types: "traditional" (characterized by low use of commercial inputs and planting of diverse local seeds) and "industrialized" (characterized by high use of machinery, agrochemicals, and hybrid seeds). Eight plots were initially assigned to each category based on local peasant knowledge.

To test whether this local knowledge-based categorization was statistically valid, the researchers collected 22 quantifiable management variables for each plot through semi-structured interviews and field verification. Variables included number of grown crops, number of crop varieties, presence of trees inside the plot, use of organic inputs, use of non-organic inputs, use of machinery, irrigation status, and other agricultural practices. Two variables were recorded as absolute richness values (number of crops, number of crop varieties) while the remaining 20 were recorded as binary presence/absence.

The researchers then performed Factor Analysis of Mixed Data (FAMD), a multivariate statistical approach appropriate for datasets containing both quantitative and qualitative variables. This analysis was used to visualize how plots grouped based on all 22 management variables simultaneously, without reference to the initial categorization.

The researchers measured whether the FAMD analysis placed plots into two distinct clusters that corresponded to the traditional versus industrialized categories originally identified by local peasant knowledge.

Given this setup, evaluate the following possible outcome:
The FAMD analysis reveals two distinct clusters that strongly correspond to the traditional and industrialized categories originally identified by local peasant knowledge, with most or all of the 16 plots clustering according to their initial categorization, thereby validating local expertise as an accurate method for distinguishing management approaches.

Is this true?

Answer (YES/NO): YES